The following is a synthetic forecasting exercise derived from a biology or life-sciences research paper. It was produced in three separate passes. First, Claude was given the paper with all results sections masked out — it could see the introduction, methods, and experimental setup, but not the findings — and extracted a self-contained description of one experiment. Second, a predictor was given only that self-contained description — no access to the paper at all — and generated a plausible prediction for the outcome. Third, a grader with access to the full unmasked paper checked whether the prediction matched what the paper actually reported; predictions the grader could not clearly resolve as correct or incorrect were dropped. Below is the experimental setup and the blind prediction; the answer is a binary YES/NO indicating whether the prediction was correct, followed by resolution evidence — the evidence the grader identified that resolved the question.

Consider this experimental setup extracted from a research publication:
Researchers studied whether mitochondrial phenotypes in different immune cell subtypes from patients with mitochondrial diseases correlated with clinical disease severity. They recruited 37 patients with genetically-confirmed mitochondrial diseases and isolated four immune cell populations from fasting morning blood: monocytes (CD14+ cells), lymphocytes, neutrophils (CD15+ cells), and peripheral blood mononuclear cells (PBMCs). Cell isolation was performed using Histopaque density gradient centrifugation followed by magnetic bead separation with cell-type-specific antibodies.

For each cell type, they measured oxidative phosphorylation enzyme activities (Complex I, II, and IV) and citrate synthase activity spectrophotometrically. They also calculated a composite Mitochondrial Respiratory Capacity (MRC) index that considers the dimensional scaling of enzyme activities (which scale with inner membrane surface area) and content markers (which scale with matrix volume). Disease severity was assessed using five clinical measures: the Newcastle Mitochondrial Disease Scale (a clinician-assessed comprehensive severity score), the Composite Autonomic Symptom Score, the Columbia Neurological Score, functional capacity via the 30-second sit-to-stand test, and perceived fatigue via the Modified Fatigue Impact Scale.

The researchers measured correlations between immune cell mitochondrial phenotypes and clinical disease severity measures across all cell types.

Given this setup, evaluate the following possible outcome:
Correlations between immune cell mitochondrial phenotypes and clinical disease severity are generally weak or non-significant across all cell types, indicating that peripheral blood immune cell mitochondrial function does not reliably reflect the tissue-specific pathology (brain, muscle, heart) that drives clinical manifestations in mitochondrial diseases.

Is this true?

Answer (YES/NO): YES